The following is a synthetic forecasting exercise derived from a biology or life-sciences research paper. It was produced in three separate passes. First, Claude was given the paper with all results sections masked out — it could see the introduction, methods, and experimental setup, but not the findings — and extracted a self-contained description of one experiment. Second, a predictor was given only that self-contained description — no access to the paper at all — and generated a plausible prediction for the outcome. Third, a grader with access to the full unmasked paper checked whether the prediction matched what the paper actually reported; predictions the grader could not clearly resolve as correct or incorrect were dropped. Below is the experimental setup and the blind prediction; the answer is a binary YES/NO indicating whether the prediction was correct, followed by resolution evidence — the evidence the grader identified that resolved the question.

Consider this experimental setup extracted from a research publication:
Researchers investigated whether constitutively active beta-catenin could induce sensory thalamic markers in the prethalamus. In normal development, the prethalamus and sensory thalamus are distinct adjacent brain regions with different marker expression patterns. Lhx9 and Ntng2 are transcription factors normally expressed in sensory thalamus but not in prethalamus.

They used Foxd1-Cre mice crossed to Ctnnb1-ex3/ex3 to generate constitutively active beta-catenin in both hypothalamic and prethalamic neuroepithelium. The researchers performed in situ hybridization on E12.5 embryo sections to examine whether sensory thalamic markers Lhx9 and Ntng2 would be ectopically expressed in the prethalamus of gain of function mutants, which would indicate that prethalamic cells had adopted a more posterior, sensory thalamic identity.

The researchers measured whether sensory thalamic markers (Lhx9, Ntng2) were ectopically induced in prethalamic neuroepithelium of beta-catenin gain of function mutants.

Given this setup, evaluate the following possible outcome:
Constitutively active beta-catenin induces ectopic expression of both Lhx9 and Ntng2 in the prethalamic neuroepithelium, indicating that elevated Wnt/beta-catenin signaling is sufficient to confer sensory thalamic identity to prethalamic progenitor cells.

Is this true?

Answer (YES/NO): NO